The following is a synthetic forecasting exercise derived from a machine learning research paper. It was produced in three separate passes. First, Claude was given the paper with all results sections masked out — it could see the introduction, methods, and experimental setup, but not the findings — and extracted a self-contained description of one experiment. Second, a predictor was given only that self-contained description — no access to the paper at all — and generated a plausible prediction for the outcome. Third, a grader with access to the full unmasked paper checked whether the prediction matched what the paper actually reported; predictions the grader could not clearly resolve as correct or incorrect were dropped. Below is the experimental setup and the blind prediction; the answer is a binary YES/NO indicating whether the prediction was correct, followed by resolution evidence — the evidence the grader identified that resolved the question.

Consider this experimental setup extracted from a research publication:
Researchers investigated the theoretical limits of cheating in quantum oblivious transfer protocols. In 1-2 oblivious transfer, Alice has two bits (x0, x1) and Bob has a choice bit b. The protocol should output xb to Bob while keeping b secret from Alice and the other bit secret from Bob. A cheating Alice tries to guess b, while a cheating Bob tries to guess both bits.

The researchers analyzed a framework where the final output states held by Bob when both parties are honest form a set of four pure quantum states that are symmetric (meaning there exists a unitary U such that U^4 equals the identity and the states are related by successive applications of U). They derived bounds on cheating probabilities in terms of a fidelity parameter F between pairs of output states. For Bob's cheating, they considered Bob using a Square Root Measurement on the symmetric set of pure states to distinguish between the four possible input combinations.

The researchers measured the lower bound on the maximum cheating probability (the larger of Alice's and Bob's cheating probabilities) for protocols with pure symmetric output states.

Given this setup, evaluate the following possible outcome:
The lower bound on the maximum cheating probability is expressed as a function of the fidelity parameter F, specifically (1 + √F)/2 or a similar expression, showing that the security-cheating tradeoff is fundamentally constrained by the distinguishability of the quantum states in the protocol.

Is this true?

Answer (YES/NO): NO